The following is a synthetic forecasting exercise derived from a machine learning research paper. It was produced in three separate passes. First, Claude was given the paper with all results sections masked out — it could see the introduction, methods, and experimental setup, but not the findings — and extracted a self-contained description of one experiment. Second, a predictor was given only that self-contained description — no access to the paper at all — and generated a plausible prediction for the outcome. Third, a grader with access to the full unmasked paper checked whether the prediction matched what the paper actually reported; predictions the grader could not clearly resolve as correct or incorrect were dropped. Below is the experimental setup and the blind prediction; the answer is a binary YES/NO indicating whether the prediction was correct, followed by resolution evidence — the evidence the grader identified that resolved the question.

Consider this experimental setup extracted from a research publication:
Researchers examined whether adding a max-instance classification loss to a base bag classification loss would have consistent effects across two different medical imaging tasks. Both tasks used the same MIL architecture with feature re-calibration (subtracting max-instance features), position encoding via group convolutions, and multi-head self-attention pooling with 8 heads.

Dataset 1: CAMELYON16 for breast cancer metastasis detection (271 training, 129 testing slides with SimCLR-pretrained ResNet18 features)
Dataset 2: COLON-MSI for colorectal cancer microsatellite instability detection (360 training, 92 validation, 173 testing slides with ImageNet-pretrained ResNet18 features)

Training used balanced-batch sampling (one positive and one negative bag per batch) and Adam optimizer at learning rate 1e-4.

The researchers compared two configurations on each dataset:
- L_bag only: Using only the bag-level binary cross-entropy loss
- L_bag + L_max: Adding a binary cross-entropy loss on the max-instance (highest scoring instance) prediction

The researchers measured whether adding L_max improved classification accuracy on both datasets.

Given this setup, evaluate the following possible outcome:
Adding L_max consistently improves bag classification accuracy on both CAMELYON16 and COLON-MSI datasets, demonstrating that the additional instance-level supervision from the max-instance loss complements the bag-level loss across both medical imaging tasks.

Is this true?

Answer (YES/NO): NO